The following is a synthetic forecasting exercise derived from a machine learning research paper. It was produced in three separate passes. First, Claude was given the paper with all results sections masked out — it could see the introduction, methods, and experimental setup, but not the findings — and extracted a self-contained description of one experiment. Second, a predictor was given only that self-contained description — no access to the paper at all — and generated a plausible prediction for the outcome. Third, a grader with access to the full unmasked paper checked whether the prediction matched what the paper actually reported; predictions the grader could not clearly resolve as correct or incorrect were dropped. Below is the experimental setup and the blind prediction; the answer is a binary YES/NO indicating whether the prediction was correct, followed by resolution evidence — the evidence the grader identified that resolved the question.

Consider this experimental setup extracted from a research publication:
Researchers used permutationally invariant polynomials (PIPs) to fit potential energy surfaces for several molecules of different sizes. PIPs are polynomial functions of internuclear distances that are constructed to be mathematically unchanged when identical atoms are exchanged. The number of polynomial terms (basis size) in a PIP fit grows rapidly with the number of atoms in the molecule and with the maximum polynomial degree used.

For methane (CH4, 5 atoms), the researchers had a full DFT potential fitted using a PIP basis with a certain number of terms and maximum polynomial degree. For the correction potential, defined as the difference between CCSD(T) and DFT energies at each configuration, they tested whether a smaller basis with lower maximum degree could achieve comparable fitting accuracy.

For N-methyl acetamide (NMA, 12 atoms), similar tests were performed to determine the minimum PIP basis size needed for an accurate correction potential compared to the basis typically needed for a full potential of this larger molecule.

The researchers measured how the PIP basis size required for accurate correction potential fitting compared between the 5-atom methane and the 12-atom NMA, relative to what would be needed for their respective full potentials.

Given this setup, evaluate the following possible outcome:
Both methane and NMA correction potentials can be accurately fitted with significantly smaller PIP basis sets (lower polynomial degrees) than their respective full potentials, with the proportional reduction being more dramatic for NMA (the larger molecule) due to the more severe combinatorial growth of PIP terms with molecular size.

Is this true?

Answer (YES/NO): YES